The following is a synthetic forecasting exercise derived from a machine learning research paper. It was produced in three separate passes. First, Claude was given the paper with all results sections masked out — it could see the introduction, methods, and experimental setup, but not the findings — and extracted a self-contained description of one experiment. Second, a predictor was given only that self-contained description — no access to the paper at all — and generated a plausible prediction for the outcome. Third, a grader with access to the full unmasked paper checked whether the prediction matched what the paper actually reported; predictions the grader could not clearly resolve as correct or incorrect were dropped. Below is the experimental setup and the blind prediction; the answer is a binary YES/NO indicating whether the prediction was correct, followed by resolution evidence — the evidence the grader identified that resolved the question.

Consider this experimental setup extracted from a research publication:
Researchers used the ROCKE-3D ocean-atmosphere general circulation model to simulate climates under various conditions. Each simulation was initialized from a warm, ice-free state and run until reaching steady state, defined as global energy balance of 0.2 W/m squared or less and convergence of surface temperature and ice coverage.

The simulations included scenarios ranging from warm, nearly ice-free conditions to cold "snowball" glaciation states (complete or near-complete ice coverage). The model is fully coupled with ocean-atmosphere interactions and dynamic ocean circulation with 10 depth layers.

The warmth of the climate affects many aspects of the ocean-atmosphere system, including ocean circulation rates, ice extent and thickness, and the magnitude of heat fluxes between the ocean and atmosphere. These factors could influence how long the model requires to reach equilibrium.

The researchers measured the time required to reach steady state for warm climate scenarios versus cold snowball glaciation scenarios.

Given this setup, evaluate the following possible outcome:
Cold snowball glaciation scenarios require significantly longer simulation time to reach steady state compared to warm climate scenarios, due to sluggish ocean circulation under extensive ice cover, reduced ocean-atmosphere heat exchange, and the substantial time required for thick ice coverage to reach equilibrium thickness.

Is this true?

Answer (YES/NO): NO